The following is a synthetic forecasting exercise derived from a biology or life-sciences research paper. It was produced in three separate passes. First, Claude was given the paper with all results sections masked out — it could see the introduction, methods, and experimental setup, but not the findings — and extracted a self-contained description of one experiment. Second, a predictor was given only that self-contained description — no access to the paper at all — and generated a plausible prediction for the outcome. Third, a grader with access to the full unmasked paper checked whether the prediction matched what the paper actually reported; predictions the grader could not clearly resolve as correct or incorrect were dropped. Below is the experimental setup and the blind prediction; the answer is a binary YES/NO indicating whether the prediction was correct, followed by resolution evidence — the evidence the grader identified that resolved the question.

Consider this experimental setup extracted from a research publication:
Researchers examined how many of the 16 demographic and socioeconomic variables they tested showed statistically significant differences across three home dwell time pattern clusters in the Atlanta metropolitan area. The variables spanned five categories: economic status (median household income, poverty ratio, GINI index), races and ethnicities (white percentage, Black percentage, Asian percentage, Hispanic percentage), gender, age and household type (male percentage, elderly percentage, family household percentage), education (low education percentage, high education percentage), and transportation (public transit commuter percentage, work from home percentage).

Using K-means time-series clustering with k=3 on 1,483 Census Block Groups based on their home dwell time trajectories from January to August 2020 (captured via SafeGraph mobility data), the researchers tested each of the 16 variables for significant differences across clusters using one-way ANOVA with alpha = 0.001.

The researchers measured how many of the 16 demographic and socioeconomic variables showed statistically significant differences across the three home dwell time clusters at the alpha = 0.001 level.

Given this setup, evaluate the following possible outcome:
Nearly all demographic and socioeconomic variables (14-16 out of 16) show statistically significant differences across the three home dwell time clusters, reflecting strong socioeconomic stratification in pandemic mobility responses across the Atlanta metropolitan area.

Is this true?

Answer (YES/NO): YES